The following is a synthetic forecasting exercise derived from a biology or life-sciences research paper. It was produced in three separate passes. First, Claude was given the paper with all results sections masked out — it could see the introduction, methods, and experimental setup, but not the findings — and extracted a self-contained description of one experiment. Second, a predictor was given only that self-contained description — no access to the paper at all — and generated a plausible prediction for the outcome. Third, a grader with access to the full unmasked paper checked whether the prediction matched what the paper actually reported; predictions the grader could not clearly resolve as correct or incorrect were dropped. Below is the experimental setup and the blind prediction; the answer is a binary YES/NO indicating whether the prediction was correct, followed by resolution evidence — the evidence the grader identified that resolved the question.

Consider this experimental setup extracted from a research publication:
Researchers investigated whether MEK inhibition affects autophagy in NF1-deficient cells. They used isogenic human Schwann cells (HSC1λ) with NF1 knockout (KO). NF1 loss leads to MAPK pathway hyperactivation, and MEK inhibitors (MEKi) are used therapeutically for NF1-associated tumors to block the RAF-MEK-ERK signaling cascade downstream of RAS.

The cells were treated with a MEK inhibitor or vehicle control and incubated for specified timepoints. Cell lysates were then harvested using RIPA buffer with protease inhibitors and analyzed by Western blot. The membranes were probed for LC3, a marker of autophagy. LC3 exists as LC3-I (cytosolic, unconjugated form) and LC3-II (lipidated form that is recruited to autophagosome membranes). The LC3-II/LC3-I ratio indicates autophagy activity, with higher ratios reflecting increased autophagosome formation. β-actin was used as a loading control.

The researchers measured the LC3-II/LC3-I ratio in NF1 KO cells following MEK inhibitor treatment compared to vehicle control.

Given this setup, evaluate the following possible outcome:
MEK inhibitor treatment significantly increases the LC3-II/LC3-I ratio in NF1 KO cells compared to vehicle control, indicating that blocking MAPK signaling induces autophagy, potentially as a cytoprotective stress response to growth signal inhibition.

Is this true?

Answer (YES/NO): YES